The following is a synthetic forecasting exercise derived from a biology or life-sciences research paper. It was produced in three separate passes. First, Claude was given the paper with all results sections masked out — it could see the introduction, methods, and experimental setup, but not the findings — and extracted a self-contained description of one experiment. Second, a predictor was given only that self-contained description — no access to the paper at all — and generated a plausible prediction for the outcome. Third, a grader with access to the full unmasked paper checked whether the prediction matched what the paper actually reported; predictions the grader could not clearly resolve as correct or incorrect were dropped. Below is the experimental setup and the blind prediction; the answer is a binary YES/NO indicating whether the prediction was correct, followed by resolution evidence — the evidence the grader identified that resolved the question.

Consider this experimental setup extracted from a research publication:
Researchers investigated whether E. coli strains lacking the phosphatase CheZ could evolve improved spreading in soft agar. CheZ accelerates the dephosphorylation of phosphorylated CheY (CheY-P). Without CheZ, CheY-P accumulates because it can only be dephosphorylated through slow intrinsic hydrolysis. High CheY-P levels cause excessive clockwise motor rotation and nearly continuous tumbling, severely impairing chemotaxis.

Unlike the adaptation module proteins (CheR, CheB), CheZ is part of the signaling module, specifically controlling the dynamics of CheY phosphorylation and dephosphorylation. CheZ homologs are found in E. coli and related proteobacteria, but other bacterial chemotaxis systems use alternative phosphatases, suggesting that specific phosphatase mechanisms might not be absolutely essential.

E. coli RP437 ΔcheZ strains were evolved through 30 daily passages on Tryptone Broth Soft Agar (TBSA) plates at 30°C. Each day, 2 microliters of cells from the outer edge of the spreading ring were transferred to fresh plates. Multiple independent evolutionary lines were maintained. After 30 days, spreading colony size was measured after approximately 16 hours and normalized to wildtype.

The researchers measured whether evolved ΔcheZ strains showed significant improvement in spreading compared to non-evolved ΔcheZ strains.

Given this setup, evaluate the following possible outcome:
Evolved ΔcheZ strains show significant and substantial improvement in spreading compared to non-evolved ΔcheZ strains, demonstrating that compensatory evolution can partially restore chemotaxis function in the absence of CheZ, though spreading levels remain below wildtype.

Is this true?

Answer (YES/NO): YES